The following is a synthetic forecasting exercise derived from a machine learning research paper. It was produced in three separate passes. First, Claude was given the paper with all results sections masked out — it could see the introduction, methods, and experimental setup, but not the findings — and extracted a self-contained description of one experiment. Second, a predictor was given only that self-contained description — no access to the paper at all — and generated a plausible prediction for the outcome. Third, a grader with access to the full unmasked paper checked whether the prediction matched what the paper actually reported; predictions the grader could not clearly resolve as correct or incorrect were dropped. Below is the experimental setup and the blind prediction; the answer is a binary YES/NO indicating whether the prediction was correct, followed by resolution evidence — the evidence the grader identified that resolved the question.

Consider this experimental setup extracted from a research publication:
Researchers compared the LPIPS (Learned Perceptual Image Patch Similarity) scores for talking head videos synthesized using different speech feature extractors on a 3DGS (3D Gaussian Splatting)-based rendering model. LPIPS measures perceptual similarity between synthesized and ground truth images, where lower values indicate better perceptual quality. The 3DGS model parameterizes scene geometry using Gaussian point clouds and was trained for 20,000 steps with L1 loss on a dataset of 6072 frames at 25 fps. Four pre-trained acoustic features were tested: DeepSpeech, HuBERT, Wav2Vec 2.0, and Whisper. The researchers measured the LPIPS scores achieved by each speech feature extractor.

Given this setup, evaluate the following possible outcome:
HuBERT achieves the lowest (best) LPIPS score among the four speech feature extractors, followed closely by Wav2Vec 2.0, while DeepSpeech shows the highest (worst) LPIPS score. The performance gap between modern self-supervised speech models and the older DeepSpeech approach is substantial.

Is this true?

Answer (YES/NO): NO